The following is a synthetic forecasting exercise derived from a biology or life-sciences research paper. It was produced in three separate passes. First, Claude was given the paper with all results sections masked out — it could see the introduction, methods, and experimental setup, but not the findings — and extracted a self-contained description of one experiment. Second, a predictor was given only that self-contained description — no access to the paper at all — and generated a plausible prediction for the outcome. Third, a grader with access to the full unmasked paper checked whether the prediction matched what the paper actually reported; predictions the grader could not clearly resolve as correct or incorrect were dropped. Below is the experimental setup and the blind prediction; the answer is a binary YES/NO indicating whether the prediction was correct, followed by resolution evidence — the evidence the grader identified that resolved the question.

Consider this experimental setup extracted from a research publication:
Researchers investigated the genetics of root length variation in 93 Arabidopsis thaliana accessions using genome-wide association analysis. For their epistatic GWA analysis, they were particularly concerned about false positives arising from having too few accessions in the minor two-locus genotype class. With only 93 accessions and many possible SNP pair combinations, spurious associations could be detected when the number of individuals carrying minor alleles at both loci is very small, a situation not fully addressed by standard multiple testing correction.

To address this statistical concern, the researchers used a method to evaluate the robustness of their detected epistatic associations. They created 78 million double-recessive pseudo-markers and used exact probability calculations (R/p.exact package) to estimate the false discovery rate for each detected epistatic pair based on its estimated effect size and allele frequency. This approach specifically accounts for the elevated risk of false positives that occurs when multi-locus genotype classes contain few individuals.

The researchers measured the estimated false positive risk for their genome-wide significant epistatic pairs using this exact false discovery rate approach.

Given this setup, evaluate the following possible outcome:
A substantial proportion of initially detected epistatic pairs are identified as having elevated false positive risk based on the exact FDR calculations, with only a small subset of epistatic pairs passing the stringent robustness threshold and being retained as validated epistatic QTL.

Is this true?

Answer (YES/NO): YES